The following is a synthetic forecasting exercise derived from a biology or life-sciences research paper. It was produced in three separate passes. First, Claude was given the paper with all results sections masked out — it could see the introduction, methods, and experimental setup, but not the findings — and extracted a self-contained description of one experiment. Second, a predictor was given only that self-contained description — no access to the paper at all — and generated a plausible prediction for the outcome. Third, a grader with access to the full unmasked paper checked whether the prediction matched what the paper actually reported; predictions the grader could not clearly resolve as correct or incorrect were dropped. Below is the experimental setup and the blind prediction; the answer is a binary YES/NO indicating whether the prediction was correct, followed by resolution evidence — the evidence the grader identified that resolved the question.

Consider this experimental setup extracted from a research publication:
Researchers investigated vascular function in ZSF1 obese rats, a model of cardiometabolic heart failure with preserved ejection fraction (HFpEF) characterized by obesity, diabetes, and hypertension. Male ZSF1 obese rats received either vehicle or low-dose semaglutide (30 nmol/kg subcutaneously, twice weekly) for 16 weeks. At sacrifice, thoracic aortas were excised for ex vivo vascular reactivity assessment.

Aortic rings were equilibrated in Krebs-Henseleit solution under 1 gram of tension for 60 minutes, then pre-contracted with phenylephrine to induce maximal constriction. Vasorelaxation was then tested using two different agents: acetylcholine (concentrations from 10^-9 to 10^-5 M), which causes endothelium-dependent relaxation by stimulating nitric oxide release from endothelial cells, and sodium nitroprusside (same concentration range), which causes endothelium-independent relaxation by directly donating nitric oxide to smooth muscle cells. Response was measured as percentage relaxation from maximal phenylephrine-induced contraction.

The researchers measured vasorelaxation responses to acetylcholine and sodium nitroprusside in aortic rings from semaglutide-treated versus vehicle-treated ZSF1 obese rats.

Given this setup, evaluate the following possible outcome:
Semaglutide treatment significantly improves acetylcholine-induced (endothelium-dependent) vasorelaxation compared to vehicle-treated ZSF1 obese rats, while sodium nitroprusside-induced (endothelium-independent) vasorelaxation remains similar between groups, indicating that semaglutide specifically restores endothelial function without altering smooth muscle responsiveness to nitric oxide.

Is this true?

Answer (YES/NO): YES